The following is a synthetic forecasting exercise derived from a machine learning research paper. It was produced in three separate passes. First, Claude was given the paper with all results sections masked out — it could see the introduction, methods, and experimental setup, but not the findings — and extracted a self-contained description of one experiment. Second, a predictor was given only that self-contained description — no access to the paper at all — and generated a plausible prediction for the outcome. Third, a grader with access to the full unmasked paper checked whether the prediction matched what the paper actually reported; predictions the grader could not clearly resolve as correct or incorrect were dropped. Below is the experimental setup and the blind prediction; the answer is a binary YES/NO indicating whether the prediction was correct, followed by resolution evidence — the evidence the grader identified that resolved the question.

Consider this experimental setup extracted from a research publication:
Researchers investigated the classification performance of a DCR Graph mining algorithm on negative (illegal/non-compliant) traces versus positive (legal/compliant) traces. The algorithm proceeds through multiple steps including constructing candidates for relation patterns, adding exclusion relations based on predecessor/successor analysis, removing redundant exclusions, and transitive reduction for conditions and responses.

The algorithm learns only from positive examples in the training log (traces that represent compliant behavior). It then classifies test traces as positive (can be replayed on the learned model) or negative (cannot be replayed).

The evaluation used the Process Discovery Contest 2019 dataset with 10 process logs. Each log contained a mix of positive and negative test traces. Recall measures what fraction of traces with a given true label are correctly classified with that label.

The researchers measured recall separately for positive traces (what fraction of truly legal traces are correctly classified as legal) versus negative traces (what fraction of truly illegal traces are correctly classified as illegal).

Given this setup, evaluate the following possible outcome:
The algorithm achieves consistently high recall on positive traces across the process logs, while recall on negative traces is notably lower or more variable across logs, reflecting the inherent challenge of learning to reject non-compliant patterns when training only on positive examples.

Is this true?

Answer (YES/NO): YES